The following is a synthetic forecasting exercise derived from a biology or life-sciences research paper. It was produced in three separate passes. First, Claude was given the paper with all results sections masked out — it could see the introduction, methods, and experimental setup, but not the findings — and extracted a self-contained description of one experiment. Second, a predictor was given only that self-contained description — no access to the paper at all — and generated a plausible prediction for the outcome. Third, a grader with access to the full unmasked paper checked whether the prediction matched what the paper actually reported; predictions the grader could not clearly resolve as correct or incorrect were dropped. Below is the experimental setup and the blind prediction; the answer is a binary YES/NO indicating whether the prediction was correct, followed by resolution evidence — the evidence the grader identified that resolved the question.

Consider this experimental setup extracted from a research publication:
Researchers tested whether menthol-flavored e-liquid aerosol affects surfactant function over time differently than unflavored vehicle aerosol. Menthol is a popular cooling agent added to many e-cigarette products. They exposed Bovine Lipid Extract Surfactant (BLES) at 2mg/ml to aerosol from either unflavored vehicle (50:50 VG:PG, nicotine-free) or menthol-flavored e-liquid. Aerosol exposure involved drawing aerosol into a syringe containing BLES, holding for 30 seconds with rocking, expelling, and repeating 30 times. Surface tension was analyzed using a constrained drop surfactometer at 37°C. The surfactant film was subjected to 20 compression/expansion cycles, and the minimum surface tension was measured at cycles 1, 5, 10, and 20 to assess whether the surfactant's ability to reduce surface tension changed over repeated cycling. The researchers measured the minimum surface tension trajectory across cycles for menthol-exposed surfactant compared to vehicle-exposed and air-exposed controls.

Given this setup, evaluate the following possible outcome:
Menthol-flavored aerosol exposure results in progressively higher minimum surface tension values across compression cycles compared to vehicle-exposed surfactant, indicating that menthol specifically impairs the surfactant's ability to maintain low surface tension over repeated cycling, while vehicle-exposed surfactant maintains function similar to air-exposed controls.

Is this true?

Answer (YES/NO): NO